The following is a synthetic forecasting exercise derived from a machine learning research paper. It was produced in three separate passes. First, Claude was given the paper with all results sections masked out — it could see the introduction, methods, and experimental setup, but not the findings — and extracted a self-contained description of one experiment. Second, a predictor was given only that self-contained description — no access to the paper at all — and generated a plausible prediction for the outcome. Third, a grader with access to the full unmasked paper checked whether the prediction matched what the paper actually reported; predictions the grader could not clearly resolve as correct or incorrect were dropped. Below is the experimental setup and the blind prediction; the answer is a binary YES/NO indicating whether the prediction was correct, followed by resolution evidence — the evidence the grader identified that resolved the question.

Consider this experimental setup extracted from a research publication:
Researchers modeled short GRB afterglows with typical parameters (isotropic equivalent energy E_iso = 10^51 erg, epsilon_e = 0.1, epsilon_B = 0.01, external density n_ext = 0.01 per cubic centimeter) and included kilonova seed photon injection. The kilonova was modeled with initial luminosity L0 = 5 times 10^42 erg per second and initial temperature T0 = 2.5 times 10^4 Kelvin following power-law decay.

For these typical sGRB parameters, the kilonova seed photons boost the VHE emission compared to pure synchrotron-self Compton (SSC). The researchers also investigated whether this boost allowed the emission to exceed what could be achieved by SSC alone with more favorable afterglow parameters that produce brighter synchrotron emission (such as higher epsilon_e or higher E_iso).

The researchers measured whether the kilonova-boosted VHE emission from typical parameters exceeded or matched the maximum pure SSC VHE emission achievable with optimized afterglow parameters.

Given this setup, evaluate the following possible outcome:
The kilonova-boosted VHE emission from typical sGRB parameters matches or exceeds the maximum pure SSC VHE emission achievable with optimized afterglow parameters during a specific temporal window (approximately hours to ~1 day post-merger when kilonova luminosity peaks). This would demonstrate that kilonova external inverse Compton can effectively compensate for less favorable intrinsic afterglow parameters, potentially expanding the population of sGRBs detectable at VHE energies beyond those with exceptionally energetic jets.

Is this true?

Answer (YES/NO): NO